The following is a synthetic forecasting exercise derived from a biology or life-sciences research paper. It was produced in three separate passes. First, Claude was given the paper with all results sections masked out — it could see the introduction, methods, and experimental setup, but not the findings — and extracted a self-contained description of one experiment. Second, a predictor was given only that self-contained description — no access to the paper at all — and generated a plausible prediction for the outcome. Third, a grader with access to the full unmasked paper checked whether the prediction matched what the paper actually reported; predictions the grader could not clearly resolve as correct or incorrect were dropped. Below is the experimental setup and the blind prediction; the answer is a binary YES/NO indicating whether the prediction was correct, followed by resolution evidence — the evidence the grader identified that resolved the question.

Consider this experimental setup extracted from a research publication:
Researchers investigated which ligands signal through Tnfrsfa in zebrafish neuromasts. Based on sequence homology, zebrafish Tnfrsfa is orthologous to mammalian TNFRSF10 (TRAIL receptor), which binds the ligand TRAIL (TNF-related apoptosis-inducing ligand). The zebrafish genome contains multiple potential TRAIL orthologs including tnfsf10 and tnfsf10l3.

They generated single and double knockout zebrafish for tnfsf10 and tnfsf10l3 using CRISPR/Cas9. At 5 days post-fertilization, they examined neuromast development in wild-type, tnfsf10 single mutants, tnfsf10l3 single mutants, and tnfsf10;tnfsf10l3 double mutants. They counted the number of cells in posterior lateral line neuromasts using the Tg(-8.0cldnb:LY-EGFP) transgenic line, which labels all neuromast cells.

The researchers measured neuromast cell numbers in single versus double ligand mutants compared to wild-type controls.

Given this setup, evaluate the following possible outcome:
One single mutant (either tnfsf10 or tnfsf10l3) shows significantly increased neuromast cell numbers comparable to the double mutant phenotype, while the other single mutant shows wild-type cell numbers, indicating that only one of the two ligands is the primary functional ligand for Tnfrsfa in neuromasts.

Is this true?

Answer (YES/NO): NO